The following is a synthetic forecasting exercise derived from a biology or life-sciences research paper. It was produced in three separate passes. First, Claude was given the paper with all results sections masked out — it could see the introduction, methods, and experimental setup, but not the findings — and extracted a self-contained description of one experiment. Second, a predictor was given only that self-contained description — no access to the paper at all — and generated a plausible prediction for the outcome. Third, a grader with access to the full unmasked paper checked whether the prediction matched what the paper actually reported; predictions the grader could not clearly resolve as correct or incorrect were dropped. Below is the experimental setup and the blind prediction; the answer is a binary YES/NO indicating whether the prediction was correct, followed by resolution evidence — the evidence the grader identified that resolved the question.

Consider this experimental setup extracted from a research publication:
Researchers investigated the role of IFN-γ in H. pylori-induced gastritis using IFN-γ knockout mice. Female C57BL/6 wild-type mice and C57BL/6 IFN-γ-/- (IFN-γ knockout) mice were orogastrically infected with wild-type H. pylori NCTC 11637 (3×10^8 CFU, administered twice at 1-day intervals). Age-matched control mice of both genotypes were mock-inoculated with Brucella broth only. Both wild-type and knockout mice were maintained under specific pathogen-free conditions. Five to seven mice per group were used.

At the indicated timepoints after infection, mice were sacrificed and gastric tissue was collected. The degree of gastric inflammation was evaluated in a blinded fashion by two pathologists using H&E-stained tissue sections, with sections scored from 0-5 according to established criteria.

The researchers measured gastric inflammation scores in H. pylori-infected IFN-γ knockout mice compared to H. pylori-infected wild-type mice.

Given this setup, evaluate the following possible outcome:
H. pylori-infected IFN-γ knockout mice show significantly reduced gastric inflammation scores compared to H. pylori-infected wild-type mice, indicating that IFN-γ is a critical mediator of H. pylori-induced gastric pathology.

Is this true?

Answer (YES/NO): YES